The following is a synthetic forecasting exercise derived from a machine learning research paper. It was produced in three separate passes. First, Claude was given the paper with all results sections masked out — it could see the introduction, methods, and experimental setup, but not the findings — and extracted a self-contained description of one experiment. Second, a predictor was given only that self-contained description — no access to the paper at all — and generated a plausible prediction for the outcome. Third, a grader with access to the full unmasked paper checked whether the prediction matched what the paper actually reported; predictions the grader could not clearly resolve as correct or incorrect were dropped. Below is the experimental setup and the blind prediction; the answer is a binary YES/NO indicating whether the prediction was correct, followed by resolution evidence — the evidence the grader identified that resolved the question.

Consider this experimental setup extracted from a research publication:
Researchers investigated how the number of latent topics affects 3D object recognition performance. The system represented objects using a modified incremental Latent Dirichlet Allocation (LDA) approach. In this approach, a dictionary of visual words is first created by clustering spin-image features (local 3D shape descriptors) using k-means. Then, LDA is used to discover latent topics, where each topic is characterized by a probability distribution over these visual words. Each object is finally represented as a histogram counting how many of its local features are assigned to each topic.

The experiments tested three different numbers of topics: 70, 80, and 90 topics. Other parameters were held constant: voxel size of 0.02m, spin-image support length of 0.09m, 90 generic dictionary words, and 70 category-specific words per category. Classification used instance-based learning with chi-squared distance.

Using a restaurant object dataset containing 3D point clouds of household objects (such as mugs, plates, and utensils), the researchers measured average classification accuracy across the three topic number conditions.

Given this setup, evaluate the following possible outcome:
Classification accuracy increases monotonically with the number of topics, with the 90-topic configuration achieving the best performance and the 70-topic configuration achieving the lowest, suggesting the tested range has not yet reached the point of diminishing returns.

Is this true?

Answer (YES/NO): NO